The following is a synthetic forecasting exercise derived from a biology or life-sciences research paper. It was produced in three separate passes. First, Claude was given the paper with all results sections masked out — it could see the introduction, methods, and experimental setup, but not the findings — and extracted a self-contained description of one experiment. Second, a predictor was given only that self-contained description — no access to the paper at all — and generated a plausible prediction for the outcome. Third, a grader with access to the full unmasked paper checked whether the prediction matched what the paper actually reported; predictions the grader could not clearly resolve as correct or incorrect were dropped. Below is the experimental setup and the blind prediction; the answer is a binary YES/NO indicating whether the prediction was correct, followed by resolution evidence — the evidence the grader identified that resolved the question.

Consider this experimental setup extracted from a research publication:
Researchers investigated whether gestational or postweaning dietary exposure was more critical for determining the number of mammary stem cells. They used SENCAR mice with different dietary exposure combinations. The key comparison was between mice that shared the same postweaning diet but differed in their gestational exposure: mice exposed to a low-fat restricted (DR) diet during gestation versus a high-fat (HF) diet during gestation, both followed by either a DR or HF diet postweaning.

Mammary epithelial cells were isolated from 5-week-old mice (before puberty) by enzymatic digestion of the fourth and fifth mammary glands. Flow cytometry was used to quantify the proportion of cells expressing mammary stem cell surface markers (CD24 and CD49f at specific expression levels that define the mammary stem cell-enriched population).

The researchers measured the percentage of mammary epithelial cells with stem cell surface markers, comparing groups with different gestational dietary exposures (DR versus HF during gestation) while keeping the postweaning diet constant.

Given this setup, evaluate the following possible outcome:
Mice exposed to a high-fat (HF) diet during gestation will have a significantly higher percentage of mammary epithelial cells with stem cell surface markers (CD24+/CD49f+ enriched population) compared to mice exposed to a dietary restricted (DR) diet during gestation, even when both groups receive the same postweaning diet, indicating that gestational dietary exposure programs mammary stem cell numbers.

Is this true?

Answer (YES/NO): NO